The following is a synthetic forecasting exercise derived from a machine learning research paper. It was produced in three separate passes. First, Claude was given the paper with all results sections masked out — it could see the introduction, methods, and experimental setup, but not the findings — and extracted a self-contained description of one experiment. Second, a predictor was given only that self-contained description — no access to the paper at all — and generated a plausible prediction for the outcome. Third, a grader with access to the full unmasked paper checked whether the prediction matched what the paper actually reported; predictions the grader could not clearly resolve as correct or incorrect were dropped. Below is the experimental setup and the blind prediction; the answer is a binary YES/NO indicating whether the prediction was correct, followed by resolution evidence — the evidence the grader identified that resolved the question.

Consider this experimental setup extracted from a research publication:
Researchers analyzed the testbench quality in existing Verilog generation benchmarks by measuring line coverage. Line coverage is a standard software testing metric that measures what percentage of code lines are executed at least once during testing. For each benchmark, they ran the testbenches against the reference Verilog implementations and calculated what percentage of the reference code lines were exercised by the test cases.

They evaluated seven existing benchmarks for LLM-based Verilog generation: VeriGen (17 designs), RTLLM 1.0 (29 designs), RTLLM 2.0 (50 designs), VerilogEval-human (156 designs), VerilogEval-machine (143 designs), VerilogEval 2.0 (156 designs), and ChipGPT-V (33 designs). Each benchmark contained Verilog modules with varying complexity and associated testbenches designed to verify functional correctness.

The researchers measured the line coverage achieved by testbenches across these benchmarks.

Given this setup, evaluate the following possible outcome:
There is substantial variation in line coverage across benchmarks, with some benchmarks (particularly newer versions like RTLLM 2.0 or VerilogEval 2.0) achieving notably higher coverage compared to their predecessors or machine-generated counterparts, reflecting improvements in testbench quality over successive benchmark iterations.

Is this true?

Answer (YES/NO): NO